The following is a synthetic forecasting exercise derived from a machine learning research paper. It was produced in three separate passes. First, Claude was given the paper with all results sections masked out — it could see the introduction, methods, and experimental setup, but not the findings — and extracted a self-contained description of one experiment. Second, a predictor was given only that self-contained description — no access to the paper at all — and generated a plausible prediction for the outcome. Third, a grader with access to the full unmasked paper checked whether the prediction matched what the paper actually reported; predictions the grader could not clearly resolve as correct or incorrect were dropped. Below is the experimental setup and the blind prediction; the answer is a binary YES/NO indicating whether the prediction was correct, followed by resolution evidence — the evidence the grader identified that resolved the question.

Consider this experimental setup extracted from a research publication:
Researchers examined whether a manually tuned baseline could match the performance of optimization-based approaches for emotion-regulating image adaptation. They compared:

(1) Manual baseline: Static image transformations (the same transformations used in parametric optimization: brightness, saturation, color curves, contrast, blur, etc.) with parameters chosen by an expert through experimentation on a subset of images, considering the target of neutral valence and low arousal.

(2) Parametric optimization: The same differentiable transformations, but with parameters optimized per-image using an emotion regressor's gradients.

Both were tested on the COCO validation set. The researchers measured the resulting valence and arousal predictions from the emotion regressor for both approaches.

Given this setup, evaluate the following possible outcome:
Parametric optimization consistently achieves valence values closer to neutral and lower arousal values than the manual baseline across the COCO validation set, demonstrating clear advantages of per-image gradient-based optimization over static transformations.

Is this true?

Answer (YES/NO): NO